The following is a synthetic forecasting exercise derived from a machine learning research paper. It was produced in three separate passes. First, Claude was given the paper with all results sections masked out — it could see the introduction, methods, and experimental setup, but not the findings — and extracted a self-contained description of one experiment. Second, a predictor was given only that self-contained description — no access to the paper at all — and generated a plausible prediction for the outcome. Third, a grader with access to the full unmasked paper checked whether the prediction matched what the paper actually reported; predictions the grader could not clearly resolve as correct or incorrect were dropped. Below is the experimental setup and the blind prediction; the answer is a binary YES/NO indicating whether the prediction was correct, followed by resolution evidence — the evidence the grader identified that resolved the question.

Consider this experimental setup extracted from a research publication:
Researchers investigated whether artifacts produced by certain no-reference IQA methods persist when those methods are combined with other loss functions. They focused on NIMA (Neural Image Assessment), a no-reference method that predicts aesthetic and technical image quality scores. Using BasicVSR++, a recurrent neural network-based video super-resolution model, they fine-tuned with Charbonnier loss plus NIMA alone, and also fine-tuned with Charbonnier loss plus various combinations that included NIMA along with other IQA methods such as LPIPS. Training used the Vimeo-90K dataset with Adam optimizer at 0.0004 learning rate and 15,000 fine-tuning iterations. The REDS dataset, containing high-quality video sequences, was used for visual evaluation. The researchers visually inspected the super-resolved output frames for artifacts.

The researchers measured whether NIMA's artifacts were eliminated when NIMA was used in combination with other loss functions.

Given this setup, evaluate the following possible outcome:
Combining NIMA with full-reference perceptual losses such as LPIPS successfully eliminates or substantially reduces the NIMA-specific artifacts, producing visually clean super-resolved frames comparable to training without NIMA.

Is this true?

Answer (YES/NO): NO